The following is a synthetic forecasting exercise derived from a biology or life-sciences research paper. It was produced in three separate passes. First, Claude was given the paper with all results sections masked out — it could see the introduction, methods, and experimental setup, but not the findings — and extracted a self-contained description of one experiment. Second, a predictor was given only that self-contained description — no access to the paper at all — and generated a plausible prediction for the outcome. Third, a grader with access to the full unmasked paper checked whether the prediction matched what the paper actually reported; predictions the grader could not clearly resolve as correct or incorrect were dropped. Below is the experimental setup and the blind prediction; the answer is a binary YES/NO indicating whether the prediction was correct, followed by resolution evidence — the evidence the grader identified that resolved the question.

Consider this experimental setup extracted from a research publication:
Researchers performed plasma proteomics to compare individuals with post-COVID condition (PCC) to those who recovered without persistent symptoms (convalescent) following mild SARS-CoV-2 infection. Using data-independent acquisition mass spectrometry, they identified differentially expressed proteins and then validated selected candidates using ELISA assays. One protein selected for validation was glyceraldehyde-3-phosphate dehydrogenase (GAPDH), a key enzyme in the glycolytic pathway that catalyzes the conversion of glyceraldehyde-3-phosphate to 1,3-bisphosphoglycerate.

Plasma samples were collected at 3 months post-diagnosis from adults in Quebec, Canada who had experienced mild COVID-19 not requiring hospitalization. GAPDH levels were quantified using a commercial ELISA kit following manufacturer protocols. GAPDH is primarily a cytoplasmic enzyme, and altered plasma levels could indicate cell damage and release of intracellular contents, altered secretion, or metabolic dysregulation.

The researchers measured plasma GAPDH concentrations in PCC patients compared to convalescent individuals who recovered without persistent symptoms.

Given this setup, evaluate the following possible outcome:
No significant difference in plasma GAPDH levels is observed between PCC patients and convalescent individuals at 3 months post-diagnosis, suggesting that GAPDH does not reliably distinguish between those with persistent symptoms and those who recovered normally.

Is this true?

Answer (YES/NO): NO